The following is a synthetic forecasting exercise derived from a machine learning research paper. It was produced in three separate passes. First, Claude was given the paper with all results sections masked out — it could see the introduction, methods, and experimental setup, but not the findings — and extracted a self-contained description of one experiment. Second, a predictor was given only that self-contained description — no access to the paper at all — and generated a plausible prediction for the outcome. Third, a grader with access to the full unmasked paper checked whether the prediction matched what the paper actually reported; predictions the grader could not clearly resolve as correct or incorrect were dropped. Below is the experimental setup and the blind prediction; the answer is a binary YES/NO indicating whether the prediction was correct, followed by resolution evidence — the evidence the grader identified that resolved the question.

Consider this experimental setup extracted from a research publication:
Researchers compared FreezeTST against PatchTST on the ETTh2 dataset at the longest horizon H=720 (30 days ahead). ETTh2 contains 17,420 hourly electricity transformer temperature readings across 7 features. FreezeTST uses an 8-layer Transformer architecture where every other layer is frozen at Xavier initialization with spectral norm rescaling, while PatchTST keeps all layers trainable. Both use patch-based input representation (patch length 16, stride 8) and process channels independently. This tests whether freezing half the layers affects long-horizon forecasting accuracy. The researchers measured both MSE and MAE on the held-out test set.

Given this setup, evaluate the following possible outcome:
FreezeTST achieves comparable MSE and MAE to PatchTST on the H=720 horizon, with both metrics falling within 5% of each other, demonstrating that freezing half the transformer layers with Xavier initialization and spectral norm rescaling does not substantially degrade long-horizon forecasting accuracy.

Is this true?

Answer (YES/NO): YES